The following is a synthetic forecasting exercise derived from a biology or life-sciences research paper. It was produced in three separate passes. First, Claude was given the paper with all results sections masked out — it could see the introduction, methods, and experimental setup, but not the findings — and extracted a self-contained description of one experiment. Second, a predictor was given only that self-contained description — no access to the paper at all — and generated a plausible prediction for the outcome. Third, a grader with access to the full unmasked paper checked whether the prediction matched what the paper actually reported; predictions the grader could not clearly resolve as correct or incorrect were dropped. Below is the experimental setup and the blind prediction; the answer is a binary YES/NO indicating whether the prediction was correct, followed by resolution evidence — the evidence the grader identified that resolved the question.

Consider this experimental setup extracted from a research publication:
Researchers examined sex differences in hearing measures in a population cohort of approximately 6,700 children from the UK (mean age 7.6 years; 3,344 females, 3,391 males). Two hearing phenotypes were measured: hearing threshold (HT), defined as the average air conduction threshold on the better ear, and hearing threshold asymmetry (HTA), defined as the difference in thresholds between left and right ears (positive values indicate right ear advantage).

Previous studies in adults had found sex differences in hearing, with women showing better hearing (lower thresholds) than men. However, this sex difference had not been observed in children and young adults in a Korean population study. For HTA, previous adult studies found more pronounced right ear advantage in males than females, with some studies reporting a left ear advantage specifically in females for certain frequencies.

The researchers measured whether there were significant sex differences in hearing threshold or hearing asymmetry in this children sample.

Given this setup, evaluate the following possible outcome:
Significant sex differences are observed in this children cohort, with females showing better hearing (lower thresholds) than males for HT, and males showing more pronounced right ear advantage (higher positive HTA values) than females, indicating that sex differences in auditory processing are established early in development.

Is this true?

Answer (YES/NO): NO